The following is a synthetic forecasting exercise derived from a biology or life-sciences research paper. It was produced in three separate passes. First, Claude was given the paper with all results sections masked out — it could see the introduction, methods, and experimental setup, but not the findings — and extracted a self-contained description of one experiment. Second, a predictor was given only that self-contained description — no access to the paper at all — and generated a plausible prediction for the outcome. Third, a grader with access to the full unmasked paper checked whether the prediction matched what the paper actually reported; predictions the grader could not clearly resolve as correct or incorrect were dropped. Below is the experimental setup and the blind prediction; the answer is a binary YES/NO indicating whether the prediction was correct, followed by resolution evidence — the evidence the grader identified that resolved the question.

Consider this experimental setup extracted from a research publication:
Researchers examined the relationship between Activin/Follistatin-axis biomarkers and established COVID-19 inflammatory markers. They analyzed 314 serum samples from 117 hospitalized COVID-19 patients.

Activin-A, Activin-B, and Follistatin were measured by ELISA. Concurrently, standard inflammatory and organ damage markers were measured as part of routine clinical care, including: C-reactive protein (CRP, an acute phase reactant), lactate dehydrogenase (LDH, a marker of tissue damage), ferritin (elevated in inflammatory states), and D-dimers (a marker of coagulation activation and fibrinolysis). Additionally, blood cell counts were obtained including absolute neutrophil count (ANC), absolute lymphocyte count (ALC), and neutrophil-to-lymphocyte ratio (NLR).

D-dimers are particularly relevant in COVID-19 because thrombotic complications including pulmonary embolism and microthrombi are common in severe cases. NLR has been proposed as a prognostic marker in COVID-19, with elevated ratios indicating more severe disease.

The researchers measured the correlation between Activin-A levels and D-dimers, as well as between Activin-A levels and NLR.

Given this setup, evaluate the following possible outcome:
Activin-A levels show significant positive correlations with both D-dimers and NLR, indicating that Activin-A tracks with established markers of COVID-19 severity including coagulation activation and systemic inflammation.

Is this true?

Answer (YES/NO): NO